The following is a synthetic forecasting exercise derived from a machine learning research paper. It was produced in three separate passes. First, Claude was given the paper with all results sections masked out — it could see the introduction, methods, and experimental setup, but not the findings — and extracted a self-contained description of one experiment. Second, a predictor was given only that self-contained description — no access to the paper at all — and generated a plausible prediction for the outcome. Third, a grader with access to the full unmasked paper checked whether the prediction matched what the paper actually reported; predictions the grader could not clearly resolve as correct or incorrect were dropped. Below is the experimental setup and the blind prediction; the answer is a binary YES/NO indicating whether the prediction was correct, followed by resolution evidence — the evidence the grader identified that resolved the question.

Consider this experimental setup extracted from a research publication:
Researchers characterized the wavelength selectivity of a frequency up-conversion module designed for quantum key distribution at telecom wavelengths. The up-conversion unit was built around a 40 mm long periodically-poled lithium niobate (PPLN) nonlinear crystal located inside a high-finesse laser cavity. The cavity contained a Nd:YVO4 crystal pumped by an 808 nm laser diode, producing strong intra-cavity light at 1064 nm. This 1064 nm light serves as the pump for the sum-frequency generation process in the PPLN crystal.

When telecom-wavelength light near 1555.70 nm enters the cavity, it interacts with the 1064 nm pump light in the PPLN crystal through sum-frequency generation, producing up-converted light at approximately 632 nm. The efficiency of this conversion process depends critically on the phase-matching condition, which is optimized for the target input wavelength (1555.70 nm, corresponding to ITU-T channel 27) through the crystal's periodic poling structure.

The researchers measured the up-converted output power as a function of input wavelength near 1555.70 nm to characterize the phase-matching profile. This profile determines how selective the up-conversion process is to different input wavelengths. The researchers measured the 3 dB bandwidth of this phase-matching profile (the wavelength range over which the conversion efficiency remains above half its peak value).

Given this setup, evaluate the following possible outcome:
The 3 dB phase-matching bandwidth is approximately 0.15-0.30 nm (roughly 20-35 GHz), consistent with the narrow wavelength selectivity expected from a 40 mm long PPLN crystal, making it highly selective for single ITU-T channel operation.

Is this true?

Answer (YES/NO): NO